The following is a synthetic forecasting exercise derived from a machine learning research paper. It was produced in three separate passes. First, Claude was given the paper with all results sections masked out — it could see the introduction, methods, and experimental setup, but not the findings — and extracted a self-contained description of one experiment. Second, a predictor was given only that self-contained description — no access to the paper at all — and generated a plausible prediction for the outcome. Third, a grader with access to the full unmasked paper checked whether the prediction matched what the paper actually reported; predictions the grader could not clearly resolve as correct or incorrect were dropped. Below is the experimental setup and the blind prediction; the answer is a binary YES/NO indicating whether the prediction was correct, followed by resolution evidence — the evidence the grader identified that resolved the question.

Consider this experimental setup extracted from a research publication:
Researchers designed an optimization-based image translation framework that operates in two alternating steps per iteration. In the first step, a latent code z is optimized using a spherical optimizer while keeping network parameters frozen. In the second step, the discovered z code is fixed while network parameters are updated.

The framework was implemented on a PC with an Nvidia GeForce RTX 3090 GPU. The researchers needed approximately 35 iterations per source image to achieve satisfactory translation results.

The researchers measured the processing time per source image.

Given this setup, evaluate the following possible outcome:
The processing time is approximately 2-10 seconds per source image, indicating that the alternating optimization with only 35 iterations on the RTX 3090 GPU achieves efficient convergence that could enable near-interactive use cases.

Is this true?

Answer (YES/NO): NO